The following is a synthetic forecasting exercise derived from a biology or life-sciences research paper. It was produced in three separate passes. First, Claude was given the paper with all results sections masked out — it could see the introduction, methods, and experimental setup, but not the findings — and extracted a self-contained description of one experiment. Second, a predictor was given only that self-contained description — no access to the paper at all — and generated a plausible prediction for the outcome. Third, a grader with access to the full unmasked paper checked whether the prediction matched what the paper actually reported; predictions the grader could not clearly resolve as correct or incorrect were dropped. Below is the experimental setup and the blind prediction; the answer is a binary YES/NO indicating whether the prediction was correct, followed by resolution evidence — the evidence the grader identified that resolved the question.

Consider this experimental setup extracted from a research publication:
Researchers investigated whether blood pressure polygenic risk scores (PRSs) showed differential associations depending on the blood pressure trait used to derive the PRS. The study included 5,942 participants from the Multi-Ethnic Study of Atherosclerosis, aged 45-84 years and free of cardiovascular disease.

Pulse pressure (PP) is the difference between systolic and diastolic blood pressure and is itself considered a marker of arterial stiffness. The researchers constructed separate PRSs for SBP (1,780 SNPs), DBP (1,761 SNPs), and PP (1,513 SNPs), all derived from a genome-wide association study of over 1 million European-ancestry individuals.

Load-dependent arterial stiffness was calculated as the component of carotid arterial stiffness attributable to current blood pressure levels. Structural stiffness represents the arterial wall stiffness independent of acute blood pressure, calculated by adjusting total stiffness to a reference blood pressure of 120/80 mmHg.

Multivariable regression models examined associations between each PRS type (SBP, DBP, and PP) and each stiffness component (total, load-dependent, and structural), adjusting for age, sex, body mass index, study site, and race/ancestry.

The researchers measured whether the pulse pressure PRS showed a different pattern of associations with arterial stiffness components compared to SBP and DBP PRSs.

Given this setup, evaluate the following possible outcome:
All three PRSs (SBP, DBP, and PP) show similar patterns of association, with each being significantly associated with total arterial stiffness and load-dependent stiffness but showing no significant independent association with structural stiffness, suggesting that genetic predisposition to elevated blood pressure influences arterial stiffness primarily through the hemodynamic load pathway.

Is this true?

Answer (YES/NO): NO